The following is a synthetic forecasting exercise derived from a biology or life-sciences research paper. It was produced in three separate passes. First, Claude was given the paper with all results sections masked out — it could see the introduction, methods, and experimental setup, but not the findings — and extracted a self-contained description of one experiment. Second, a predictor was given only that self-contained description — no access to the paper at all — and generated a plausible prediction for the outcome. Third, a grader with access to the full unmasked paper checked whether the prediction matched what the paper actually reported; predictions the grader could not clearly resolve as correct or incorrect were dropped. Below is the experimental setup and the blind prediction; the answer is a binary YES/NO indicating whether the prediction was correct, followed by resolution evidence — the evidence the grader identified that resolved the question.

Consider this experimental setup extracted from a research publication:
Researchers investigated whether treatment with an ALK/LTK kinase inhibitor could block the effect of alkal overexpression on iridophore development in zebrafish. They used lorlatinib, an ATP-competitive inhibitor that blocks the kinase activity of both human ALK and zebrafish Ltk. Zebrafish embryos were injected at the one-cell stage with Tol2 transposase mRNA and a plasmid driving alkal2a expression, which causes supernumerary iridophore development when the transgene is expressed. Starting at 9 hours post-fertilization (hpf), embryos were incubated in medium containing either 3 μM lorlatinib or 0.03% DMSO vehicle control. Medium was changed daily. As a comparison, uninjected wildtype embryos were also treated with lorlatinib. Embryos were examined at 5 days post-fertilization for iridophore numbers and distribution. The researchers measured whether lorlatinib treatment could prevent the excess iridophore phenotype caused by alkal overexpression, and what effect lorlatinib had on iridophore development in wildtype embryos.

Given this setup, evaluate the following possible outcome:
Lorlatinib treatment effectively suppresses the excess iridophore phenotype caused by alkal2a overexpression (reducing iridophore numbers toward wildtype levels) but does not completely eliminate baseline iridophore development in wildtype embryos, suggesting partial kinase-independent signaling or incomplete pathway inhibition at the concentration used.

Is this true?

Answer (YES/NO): NO